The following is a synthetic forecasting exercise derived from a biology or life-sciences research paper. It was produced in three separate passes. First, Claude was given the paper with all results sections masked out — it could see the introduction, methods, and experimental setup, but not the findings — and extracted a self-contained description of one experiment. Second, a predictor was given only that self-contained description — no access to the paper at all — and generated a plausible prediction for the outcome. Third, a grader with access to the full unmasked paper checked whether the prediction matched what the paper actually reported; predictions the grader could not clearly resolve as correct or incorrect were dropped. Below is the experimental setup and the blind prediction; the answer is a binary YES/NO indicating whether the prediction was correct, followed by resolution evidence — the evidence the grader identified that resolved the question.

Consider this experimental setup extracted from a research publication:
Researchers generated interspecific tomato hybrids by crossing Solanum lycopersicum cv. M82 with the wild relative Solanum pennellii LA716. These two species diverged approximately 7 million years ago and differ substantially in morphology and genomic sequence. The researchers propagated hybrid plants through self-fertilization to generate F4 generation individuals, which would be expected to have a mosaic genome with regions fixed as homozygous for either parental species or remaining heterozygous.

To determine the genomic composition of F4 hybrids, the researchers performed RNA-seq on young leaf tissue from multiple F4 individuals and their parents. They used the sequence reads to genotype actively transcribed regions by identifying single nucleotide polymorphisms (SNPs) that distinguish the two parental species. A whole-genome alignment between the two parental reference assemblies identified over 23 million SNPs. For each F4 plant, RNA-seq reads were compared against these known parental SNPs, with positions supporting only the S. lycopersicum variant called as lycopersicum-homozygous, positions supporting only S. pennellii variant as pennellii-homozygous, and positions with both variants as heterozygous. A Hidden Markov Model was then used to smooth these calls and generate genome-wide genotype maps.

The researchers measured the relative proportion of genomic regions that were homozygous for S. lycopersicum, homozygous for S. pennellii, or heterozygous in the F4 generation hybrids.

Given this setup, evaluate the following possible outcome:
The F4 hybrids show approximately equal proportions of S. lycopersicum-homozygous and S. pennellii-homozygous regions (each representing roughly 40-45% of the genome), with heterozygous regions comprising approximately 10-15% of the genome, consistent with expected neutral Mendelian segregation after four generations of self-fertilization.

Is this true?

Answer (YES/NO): NO